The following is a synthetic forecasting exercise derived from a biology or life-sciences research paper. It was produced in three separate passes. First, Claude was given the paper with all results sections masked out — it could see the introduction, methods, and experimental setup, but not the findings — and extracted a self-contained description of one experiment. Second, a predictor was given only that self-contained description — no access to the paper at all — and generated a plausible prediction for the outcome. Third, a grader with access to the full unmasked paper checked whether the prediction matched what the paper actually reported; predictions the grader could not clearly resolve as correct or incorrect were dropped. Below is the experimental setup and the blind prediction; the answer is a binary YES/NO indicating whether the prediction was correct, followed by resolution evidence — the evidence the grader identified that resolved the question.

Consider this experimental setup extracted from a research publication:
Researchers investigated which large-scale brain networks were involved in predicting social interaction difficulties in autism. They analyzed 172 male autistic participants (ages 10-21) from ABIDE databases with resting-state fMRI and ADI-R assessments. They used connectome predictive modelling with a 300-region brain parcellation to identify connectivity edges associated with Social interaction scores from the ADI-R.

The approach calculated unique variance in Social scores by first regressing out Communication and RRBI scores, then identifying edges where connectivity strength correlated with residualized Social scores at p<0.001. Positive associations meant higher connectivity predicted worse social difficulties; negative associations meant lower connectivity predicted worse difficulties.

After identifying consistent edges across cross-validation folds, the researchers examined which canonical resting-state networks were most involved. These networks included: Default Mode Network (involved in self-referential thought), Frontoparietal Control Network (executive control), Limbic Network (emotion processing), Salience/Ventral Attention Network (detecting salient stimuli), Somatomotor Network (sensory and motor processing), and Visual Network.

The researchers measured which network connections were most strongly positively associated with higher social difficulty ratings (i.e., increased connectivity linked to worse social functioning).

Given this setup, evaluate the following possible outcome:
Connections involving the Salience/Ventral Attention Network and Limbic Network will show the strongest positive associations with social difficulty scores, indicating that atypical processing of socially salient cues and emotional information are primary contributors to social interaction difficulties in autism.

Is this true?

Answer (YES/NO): NO